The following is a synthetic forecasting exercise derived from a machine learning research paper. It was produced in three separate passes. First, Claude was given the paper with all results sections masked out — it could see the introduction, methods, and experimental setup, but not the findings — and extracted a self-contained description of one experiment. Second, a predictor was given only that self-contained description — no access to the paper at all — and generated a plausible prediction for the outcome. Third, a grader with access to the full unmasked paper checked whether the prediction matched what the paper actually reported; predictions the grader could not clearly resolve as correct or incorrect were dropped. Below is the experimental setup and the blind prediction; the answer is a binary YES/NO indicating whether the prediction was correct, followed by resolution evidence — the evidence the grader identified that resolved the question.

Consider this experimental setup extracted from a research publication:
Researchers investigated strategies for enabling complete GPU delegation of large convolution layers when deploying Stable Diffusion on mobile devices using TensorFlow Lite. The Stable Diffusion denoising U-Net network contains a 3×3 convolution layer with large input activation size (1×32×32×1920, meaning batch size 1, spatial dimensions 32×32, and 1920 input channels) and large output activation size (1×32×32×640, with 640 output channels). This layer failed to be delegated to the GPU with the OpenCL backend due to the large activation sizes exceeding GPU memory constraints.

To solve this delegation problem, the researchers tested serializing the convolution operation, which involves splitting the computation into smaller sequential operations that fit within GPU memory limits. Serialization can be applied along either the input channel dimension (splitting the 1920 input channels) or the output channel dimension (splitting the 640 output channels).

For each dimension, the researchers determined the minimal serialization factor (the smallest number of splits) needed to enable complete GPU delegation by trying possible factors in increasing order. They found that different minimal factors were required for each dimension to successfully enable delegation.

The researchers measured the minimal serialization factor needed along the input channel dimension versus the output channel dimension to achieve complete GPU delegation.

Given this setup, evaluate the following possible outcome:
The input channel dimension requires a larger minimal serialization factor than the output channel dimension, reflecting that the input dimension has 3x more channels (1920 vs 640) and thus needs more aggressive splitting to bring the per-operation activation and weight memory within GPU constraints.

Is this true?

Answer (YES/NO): NO